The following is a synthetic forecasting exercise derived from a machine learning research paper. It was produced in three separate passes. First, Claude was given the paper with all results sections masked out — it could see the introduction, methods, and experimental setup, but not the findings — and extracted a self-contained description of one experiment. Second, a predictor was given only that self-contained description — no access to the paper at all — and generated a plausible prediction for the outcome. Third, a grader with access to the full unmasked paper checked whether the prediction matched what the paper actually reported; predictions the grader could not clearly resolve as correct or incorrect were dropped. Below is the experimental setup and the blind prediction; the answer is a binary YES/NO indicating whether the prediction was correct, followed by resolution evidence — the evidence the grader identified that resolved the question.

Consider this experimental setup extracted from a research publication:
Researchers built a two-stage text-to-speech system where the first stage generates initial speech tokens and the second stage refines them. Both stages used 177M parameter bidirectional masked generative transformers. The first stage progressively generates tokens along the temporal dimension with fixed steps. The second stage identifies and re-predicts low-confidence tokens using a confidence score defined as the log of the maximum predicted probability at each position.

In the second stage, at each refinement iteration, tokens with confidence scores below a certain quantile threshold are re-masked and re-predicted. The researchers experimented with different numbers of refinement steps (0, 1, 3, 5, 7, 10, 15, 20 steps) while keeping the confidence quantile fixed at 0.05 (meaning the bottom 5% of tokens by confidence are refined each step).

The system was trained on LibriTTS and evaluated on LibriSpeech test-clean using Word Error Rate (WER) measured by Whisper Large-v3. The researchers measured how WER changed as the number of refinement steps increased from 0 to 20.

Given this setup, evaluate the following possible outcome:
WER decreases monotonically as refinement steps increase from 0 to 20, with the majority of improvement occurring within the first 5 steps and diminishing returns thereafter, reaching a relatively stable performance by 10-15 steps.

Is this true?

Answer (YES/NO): NO